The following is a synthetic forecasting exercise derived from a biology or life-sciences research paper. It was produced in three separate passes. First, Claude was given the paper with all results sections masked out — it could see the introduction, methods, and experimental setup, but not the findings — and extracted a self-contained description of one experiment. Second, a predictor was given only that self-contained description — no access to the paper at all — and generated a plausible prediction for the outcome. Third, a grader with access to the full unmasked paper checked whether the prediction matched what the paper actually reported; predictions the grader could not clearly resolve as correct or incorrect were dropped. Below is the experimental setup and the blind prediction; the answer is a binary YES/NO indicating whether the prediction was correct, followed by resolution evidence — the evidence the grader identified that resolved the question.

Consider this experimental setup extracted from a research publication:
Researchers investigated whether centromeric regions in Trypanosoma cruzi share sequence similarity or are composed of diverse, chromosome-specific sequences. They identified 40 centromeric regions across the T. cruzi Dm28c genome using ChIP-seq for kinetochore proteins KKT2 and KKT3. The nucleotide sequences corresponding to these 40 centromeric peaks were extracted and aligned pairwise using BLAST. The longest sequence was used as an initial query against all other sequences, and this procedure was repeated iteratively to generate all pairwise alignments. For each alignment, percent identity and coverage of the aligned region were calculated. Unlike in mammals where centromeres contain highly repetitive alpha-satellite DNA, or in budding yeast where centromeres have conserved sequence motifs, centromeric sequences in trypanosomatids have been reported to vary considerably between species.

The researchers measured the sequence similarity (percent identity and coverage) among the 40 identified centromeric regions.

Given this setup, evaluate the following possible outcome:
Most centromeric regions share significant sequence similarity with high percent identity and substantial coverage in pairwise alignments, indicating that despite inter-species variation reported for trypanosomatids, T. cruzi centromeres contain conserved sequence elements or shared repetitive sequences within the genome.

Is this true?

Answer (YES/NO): NO